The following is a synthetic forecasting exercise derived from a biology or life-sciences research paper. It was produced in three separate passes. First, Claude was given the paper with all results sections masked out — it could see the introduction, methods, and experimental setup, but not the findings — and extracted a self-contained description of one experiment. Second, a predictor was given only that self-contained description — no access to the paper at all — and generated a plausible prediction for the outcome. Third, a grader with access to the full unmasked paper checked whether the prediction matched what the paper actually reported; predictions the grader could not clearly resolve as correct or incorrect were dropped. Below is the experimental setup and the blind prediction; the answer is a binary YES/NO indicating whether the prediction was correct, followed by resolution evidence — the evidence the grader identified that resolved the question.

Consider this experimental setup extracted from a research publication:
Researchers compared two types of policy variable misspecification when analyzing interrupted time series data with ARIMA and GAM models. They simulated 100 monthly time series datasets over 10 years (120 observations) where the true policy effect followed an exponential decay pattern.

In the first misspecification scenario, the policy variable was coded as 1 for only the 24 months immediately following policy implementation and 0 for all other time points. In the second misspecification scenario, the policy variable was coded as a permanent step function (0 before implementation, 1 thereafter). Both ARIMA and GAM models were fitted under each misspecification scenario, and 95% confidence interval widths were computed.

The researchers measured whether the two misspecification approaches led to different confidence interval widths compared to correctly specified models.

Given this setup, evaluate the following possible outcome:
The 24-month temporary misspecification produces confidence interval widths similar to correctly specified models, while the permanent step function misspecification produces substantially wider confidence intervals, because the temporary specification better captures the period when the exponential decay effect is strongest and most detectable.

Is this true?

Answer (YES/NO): NO